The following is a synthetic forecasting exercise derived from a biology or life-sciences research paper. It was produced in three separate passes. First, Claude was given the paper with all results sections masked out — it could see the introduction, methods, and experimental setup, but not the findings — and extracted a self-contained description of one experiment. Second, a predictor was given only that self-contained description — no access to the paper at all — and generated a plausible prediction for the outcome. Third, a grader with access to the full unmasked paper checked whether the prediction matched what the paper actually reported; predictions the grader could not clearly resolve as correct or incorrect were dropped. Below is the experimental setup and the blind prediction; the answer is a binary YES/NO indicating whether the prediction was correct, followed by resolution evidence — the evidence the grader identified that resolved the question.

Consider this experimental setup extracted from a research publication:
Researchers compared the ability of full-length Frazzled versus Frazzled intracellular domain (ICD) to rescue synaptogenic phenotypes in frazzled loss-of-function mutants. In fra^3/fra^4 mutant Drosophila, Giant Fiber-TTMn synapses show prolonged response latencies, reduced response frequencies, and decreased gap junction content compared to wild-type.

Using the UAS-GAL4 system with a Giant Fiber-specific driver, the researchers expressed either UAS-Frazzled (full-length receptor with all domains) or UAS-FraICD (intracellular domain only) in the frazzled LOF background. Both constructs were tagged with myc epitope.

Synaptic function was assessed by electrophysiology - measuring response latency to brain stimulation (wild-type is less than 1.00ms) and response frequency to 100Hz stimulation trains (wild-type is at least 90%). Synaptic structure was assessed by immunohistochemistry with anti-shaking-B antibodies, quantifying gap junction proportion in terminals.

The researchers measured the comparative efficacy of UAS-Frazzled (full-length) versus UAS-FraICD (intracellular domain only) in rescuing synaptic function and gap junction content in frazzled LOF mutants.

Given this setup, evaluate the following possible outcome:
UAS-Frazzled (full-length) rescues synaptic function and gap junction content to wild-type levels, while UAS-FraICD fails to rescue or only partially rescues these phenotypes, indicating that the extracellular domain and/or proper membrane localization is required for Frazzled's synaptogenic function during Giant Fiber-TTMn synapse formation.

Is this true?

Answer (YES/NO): NO